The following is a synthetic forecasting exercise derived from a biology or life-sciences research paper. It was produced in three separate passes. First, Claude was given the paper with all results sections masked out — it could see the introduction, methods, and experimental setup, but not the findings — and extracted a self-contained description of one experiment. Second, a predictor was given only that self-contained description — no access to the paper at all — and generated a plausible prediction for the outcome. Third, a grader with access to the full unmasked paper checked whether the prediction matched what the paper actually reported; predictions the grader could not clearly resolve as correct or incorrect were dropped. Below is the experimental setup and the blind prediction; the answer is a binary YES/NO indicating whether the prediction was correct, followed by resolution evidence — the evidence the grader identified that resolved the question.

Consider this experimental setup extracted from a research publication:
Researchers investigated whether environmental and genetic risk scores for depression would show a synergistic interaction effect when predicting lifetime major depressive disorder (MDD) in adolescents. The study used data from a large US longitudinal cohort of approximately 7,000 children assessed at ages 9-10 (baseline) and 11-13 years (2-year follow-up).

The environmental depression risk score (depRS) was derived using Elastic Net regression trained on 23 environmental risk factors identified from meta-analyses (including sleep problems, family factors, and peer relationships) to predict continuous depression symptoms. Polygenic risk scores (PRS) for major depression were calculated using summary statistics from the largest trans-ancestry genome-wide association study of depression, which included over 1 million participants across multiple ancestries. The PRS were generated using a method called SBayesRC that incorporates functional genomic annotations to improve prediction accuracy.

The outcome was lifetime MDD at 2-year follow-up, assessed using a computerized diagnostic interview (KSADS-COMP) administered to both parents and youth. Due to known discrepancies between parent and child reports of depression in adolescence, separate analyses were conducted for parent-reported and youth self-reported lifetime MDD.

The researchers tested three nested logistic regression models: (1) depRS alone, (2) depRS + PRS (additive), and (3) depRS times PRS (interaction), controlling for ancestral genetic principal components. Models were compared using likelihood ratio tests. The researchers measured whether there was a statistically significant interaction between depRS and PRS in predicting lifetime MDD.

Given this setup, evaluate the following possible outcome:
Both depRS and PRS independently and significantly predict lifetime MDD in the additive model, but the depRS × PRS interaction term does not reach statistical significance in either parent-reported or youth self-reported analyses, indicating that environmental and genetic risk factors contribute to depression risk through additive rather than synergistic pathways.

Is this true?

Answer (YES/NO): YES